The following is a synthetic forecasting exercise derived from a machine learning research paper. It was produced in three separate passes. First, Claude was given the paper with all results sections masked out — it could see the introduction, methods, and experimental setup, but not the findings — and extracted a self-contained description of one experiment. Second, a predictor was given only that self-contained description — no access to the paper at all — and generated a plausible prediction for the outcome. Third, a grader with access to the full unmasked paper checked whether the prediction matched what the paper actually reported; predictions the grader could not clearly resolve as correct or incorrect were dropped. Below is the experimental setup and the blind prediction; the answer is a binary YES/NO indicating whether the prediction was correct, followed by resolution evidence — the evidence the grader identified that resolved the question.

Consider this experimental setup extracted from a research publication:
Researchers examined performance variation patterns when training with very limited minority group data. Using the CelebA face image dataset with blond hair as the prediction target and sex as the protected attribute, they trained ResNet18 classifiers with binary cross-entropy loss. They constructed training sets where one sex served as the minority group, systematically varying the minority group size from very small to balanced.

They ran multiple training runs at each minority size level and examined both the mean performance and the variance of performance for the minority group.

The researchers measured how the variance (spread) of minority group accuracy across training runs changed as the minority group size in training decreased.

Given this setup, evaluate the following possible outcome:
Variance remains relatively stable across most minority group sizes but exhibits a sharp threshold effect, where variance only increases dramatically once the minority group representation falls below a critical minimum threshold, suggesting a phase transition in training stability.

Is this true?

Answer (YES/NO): NO